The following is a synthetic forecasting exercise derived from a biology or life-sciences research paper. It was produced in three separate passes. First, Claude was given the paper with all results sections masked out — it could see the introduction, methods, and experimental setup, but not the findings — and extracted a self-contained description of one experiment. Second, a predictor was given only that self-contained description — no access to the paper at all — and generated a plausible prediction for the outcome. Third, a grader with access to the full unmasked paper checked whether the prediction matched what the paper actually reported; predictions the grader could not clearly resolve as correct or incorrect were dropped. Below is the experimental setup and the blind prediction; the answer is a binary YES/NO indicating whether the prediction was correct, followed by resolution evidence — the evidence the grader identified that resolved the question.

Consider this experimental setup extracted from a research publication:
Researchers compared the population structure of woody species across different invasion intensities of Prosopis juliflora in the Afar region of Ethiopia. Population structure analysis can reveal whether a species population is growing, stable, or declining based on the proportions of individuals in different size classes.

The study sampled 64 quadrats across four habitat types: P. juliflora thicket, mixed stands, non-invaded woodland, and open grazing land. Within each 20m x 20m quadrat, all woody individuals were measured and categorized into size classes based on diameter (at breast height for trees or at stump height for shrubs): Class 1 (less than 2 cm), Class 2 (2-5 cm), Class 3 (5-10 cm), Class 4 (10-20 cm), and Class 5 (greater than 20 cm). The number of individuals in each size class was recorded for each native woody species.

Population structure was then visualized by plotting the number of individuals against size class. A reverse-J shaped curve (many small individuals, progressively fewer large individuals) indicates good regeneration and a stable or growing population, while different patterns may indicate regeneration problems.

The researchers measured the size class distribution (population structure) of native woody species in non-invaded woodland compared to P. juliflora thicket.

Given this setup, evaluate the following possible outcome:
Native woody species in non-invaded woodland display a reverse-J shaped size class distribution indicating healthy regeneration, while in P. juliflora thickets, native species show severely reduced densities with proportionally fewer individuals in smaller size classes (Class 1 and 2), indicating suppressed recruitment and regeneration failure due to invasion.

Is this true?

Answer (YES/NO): NO